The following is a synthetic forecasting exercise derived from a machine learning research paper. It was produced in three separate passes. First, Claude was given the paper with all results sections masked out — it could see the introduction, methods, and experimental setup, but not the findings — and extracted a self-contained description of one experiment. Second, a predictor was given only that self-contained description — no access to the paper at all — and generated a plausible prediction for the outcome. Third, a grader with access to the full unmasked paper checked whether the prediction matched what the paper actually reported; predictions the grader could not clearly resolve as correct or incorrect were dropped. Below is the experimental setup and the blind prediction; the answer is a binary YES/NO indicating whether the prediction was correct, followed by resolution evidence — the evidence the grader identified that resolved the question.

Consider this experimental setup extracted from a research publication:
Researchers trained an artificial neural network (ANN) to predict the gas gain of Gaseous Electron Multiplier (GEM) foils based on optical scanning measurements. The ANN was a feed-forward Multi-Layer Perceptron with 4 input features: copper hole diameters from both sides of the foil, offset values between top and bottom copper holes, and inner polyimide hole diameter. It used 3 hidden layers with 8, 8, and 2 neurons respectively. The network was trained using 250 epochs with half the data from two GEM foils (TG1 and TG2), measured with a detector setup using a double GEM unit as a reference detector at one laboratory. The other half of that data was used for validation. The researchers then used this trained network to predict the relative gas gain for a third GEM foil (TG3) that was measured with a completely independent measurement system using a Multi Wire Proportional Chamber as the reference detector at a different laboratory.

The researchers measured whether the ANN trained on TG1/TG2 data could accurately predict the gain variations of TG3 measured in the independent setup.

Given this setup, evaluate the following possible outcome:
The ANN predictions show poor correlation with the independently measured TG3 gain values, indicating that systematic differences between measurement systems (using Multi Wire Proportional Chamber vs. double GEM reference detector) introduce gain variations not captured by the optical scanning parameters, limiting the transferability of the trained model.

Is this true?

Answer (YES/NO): NO